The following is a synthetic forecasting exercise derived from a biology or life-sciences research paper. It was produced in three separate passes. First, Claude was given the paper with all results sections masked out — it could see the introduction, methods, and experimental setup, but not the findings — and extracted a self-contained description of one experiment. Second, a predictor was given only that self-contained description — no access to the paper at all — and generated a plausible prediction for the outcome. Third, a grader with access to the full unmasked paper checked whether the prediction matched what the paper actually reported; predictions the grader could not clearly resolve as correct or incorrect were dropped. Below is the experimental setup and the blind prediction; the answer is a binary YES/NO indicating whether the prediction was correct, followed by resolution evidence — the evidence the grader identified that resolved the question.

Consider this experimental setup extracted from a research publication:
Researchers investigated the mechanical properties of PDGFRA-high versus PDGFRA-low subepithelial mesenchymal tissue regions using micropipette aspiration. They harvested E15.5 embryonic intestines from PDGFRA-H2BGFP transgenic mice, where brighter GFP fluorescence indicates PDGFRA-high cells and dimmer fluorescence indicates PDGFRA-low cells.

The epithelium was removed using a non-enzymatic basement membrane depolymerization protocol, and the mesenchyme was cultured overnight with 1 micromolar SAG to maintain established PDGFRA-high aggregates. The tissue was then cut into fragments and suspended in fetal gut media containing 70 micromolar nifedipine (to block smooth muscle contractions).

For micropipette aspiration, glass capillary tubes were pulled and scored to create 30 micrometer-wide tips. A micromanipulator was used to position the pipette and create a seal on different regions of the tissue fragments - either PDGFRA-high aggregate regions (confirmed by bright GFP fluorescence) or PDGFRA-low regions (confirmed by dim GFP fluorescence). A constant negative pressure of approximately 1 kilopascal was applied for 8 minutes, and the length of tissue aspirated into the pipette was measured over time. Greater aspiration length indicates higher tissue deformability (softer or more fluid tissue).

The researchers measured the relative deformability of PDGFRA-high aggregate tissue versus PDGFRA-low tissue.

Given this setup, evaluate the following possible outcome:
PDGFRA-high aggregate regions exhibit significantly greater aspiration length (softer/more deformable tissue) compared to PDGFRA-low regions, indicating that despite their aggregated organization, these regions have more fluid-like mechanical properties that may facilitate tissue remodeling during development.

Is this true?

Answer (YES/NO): NO